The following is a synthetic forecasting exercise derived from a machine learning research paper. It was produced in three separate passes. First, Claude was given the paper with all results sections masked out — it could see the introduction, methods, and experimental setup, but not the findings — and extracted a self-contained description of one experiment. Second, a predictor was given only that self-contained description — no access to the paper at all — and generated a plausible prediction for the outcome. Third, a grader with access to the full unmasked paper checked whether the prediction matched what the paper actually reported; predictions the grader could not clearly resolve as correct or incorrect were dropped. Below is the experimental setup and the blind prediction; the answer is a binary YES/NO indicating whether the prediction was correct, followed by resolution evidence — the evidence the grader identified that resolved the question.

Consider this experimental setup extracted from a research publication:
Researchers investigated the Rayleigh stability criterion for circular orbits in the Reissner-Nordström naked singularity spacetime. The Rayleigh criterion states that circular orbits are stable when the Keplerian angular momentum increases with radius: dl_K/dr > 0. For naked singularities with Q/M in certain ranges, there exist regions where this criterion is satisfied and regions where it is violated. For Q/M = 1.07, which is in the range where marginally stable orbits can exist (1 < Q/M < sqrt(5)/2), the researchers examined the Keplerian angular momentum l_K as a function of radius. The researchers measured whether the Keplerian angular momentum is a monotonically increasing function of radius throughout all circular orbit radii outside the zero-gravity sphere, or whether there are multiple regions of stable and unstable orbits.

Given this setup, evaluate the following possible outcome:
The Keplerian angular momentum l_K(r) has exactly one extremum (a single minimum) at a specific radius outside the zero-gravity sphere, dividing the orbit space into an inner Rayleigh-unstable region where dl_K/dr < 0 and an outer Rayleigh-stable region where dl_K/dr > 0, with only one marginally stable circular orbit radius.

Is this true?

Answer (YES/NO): NO